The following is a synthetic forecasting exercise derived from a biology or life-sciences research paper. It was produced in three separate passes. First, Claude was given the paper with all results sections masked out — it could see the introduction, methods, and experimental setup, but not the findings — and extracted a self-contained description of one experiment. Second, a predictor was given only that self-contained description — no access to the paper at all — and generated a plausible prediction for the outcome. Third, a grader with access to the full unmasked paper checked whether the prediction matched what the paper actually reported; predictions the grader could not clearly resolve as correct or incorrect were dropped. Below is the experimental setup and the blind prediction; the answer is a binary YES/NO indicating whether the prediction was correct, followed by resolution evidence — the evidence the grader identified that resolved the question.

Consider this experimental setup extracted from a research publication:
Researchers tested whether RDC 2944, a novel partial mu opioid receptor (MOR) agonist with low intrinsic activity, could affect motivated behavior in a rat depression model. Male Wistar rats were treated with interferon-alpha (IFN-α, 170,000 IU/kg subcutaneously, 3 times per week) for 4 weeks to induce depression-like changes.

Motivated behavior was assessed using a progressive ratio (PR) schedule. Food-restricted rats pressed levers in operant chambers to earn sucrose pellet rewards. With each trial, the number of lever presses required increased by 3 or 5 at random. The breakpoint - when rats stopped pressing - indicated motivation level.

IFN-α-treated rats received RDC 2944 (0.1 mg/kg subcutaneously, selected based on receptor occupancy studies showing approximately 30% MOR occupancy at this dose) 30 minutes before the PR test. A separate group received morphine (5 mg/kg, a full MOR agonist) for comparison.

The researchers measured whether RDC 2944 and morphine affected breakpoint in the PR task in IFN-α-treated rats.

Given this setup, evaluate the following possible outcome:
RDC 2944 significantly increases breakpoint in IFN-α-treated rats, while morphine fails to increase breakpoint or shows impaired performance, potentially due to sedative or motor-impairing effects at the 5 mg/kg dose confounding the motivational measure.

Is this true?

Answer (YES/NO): NO